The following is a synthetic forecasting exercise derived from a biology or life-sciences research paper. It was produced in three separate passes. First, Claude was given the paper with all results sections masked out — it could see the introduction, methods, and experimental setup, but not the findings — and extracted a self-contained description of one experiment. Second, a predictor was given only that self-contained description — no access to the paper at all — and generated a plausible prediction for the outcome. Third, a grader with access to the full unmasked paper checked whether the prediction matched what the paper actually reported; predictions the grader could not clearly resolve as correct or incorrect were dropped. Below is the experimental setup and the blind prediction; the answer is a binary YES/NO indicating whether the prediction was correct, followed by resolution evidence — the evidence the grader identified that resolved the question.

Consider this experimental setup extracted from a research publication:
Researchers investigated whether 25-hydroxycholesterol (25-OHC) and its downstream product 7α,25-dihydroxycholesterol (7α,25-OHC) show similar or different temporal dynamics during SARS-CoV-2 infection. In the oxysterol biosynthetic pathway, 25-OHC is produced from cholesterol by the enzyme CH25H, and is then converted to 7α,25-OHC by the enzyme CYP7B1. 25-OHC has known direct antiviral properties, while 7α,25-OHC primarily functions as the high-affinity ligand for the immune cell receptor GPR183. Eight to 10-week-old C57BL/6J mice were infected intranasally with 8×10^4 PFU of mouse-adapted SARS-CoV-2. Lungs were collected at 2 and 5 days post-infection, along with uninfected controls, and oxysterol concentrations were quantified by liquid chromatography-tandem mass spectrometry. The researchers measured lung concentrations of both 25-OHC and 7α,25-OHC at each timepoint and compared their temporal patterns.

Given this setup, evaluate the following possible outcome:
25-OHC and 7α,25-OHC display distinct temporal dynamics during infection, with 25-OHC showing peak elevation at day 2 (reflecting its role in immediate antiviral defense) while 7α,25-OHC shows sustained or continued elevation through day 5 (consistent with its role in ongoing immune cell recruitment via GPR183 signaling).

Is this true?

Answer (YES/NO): NO